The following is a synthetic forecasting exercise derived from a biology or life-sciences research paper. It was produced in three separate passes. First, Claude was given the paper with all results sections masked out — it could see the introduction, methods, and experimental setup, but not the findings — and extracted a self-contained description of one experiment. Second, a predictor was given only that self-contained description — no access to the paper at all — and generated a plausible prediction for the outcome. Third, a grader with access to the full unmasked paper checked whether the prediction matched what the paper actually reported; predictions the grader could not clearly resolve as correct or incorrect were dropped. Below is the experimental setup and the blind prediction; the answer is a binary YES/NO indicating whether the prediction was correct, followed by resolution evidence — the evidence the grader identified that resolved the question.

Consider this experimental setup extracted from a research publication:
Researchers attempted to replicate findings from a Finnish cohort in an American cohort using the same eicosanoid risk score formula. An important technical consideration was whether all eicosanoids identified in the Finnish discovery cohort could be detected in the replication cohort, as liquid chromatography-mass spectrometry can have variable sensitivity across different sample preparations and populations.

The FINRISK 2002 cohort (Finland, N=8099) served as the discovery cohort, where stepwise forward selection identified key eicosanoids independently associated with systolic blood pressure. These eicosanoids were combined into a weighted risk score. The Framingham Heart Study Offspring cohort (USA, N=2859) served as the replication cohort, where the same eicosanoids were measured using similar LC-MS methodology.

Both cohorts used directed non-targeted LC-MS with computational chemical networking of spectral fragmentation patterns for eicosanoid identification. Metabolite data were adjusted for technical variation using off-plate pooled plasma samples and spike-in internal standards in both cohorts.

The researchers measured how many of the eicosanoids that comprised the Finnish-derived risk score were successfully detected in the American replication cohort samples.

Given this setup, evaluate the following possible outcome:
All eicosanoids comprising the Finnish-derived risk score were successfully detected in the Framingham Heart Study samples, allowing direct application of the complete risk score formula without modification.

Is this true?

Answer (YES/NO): NO